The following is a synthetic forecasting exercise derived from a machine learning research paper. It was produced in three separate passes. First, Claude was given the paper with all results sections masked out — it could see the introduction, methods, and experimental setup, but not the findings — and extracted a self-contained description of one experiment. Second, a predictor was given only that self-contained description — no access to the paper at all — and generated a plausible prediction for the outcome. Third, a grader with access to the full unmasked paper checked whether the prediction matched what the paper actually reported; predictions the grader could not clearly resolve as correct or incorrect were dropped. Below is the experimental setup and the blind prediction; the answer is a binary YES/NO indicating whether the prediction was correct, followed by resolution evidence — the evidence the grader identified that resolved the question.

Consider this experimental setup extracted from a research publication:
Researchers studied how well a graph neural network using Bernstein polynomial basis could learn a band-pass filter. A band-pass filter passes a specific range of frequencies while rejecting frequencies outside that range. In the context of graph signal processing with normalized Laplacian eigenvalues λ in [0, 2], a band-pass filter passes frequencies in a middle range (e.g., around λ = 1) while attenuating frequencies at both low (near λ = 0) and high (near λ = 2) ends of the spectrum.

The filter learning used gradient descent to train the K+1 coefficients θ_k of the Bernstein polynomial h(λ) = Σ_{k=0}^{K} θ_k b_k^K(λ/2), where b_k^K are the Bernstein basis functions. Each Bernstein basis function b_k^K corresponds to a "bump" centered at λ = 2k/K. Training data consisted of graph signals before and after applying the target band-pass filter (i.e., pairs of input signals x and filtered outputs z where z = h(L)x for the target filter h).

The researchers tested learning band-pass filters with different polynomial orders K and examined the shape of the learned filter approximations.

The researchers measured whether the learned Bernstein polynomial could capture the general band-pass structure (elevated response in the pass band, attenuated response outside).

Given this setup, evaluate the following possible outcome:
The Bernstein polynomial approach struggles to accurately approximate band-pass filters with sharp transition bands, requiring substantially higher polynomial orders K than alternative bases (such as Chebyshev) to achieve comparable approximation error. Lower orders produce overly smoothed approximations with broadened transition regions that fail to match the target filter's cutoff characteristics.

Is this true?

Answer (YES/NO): NO